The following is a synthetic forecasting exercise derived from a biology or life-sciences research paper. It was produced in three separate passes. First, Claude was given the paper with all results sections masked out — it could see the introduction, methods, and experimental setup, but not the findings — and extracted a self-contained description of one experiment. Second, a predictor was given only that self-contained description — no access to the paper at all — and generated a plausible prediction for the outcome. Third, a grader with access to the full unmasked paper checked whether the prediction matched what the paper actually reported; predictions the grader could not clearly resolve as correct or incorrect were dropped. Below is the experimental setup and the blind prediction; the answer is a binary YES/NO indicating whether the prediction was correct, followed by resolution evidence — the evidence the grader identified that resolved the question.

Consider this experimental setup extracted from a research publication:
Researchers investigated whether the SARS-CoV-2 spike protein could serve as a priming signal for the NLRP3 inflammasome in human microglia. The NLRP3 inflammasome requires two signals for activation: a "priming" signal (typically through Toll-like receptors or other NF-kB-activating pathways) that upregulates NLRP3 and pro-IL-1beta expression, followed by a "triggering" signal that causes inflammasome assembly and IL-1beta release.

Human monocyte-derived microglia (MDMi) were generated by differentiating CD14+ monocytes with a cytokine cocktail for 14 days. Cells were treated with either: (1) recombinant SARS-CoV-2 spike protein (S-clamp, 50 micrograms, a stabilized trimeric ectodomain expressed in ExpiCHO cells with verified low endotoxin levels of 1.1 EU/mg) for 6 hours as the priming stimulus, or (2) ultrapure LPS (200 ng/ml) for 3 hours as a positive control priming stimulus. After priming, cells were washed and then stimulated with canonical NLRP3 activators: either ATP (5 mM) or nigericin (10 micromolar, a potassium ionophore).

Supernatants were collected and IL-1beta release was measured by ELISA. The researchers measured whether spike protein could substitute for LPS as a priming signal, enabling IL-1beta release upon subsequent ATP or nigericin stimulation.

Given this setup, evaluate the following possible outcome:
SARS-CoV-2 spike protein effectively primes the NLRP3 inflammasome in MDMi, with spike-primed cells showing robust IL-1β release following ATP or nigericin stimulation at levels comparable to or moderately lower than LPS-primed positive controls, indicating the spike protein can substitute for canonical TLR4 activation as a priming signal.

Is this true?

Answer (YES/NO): YES